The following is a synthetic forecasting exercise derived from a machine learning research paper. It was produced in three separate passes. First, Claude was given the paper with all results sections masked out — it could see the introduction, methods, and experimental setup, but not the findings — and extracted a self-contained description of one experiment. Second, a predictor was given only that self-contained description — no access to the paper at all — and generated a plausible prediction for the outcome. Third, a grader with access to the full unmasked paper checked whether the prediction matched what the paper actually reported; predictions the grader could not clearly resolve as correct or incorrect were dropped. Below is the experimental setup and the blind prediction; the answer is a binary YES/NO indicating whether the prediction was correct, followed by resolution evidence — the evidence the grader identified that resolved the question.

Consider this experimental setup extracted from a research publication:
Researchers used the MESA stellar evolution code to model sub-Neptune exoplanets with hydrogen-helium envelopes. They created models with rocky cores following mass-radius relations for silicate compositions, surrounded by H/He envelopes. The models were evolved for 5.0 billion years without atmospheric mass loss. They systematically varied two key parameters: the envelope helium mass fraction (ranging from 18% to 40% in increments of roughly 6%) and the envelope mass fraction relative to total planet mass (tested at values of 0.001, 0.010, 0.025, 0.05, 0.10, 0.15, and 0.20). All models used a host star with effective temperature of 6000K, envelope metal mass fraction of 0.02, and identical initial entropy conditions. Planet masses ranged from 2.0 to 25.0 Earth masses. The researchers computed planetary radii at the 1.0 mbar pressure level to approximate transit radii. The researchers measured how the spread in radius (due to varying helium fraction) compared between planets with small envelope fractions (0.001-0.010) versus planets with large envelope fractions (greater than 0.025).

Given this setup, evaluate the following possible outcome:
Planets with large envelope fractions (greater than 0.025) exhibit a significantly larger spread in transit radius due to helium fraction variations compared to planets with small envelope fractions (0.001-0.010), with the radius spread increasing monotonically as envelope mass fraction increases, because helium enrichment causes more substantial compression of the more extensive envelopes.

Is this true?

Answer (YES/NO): NO